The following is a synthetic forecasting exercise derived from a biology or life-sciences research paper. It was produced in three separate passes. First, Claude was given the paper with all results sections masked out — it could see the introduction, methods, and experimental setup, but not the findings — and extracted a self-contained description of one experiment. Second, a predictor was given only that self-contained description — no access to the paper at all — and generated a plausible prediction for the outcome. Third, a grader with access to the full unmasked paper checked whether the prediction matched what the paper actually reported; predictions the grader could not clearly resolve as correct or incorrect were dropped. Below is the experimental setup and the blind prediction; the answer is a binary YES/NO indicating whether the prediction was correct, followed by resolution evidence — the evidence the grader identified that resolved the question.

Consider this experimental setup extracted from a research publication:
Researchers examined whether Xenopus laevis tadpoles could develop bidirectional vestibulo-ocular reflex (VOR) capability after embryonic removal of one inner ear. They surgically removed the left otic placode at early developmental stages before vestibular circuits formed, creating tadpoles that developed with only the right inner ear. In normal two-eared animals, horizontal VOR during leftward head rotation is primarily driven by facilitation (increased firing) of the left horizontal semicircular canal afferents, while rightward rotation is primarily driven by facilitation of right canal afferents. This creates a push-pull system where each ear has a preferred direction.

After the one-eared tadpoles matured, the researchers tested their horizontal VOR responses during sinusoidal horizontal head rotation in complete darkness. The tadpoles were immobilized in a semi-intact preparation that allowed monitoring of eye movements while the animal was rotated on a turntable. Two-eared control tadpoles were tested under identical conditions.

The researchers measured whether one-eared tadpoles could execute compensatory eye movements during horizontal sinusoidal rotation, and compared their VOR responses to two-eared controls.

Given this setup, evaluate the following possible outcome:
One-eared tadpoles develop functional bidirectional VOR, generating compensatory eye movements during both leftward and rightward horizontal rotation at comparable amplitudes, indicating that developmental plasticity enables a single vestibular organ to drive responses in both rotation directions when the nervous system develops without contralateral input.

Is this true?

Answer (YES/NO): NO